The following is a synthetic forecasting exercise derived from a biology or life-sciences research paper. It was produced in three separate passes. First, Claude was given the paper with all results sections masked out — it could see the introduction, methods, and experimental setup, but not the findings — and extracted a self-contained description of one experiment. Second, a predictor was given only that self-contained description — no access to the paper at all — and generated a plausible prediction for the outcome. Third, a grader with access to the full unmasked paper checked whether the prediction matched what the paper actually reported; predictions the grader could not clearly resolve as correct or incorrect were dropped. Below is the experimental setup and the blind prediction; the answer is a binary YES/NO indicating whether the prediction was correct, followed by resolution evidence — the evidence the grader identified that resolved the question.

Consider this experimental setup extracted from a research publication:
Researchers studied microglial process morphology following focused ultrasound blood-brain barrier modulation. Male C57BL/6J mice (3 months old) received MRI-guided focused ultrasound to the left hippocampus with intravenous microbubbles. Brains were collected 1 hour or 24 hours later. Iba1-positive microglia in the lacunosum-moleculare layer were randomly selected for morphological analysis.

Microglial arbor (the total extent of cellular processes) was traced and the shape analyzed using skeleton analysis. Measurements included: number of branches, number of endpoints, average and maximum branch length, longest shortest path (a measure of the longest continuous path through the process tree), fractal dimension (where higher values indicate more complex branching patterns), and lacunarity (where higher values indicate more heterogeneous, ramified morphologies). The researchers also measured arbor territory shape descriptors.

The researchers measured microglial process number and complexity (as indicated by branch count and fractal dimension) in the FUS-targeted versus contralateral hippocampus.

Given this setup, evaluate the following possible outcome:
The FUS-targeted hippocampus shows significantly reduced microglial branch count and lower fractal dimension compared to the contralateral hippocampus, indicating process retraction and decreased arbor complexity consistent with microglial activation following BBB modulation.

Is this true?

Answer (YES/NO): NO